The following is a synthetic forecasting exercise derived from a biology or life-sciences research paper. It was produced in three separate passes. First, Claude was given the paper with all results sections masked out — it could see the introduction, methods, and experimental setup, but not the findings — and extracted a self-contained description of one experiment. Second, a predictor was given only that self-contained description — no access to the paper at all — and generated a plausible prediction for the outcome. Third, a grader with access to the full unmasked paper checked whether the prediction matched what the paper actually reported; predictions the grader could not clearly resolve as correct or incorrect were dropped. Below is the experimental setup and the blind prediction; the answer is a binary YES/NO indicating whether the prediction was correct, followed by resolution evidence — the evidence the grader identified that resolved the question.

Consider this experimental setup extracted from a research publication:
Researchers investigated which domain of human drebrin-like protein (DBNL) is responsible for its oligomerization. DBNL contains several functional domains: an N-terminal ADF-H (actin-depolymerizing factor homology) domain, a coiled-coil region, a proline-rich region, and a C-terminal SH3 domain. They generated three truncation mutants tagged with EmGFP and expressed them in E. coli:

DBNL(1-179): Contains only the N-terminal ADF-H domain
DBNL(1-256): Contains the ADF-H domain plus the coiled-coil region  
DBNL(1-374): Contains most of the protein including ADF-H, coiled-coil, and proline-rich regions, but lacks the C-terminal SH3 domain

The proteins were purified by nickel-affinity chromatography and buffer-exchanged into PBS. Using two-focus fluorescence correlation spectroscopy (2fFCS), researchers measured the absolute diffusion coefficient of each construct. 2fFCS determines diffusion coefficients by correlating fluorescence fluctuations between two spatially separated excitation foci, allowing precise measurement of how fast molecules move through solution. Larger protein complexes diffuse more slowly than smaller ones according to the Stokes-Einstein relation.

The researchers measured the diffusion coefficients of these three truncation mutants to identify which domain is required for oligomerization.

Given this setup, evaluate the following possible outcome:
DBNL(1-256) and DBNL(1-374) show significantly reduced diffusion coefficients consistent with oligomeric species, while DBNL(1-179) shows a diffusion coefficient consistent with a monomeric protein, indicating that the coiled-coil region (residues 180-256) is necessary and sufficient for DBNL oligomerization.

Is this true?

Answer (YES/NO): YES